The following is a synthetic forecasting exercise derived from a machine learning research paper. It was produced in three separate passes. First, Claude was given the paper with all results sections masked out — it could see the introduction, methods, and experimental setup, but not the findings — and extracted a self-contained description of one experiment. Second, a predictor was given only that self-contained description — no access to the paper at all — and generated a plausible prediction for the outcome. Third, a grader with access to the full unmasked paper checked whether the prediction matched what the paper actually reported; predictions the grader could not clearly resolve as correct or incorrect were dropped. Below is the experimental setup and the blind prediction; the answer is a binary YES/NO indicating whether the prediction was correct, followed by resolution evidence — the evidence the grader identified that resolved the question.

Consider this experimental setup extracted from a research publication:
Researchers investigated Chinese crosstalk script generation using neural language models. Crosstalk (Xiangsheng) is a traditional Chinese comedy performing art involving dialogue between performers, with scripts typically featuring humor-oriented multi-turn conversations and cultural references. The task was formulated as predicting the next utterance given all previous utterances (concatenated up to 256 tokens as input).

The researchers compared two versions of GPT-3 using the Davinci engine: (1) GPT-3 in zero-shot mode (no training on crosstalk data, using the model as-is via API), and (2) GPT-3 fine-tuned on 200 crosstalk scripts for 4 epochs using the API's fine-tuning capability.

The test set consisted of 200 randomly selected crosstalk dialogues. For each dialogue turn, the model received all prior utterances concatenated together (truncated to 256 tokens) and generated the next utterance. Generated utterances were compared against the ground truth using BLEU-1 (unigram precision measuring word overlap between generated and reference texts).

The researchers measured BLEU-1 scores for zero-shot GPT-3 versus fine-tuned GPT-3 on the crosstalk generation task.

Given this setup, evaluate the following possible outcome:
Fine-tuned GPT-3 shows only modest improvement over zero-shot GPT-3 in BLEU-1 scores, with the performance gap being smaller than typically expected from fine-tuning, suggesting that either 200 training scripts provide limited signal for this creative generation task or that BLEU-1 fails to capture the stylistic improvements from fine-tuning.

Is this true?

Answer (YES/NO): NO